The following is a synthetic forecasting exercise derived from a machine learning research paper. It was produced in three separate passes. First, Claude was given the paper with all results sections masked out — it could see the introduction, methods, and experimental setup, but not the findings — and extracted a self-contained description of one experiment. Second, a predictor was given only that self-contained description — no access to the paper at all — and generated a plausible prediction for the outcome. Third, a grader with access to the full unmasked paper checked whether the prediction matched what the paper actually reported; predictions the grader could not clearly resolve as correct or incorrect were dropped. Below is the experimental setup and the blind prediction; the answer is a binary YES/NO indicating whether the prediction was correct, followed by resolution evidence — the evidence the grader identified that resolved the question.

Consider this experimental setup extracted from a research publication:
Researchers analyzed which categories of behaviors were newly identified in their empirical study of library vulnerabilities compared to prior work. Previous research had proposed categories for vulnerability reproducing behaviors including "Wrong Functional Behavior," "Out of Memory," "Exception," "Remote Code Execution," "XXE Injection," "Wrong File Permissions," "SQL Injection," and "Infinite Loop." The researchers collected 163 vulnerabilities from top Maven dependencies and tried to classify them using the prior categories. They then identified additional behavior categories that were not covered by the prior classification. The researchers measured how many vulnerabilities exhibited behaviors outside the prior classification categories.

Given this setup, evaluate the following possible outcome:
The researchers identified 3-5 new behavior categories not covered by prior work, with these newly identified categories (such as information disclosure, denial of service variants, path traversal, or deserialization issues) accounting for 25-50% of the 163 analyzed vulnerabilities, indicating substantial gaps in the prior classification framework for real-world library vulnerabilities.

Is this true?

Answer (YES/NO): NO